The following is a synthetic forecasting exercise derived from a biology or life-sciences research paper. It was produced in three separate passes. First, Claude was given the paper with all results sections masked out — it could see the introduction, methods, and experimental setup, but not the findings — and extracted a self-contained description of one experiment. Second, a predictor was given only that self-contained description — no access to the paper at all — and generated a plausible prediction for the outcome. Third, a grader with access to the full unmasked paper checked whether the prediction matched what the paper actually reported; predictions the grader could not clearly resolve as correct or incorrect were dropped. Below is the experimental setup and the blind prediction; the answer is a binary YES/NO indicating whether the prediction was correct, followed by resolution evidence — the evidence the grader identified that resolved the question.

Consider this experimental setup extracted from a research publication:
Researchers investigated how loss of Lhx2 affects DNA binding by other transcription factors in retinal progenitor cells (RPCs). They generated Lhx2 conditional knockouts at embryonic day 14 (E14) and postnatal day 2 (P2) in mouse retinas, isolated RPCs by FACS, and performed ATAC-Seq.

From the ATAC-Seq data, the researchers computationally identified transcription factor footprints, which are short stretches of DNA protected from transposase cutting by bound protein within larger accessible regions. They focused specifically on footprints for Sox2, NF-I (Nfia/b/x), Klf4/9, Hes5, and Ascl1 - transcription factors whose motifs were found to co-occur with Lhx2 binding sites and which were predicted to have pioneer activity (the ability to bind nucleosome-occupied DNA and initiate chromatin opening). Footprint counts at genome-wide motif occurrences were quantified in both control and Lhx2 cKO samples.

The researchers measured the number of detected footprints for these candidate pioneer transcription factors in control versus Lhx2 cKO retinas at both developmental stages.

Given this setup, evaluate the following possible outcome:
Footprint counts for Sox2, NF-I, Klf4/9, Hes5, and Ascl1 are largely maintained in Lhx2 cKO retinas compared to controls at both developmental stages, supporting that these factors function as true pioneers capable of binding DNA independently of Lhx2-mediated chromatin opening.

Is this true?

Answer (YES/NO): NO